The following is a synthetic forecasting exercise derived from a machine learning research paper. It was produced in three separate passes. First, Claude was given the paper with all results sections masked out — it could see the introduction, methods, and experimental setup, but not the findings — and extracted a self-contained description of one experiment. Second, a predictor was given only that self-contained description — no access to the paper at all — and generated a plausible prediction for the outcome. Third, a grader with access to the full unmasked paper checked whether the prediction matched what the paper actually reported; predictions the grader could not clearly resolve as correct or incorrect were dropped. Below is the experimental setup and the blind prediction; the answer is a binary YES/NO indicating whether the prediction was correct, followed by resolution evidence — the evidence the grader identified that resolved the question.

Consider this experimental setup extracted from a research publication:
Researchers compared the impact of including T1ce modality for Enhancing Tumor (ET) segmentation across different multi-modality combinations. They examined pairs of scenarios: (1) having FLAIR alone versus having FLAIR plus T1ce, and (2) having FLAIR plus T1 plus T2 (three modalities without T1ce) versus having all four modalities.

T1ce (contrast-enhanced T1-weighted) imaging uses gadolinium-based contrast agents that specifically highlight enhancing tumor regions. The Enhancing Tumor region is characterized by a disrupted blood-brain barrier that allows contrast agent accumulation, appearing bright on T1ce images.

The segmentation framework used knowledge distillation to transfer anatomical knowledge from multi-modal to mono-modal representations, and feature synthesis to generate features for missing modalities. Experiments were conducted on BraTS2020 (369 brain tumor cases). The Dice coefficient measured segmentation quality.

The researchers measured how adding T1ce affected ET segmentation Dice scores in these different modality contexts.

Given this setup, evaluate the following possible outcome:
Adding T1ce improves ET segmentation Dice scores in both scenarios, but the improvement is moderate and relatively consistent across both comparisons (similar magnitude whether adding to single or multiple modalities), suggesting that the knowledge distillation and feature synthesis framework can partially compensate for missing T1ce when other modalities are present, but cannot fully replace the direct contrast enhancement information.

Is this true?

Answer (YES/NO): NO